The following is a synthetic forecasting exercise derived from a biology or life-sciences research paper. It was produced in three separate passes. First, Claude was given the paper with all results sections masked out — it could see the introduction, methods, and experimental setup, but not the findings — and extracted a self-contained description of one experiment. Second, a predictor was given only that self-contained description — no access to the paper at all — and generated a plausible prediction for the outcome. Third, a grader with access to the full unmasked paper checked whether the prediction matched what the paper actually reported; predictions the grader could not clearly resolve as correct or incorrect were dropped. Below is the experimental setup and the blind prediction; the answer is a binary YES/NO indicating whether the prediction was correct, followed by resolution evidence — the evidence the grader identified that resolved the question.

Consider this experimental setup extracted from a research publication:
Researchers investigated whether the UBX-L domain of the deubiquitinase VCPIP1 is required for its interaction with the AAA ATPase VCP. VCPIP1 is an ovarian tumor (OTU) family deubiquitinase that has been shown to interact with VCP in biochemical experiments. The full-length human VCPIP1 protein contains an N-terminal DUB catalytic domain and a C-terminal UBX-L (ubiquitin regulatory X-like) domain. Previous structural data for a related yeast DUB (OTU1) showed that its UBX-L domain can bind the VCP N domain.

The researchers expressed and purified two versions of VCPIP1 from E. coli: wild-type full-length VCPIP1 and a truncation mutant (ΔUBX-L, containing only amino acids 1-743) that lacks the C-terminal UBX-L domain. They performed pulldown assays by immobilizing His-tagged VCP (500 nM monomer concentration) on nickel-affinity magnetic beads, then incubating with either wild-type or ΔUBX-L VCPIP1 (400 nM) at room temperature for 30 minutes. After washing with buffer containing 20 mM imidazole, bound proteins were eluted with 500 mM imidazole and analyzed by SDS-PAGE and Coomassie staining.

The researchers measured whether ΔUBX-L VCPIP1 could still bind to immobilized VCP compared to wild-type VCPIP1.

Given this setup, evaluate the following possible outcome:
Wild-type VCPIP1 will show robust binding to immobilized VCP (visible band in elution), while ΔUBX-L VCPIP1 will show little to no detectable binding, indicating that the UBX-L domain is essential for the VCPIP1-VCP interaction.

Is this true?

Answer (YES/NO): NO